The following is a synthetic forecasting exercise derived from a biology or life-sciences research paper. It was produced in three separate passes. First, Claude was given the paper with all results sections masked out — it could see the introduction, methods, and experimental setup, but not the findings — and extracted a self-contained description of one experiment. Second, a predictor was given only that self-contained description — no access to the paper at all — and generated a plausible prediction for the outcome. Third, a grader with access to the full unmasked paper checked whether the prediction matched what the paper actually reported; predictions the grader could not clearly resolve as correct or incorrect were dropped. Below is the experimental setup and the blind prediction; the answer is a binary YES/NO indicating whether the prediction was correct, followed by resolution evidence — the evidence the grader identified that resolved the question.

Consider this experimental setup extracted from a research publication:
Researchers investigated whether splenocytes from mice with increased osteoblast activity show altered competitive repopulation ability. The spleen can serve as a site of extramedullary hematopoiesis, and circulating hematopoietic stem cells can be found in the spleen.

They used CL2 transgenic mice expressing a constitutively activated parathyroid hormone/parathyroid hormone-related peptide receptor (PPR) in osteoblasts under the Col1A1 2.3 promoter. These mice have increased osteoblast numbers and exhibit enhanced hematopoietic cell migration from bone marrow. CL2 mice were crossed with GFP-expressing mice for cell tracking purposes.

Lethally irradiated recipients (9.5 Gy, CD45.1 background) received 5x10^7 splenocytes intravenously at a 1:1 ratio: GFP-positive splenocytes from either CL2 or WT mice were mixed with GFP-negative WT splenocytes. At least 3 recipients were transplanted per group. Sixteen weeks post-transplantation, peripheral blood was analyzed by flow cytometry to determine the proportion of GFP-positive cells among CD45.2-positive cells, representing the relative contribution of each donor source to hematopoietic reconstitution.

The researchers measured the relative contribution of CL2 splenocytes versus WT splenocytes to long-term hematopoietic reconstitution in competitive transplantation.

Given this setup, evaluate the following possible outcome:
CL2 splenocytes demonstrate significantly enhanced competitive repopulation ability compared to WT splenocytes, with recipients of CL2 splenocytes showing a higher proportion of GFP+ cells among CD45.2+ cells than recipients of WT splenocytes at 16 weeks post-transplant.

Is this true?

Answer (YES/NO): YES